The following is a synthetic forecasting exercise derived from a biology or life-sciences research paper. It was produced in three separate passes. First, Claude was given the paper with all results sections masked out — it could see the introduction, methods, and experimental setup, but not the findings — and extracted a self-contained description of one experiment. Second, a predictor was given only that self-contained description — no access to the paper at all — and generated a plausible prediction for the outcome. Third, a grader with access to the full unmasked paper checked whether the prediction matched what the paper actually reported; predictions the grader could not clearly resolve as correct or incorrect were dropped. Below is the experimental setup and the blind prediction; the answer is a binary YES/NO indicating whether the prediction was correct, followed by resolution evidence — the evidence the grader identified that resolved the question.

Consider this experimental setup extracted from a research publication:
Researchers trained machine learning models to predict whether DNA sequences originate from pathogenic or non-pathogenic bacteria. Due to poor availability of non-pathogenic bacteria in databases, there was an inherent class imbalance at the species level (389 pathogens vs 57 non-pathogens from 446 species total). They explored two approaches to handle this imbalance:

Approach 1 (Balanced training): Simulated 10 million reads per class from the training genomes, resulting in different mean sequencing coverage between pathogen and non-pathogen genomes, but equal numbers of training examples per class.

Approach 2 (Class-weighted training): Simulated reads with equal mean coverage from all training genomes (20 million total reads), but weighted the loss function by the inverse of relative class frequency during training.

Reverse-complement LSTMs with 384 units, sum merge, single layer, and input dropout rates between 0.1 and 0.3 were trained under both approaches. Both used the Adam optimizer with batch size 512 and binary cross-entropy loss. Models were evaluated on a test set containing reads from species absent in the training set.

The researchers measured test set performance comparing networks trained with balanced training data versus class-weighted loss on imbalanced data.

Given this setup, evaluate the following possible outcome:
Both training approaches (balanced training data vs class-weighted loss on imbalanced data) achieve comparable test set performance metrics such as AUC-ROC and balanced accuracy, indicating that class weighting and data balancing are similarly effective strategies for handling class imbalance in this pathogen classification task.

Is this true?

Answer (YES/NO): NO